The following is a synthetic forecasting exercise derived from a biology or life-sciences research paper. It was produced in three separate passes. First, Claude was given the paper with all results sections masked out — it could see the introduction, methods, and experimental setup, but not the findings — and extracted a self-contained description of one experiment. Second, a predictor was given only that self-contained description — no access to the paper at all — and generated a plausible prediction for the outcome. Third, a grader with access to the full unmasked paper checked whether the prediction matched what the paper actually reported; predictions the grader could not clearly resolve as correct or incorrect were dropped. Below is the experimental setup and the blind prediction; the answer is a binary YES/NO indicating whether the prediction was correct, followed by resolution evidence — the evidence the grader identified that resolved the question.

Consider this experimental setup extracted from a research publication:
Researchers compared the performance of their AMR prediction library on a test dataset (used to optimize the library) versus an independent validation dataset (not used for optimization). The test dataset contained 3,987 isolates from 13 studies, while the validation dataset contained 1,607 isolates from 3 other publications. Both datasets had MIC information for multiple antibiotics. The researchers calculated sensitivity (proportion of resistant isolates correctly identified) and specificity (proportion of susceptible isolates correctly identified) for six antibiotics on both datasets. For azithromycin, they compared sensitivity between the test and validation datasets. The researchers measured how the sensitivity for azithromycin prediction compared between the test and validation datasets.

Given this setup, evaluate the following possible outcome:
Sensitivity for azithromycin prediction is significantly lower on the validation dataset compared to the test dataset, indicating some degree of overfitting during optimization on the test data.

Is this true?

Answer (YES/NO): NO